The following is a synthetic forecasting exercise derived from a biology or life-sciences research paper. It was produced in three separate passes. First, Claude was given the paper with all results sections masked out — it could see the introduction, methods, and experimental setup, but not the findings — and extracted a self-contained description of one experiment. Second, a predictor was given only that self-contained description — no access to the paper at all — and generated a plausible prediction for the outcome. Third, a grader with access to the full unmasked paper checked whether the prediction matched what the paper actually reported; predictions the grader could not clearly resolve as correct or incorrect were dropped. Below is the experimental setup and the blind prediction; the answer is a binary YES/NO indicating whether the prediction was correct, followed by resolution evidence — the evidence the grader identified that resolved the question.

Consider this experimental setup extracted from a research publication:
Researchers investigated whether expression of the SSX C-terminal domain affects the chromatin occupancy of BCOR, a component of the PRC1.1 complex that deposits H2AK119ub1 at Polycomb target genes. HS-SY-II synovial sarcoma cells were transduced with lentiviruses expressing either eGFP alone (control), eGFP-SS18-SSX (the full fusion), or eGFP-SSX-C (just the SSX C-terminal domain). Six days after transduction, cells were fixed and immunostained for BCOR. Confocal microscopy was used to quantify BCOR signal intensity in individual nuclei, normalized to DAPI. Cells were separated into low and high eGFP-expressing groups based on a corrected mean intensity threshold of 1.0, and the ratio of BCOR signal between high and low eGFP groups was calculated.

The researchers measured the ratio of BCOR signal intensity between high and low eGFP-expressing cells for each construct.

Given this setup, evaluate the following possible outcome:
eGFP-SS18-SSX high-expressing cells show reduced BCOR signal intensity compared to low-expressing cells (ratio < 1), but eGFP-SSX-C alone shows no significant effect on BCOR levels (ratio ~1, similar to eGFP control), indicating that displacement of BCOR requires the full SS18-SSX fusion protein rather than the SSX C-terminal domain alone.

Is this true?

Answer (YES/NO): NO